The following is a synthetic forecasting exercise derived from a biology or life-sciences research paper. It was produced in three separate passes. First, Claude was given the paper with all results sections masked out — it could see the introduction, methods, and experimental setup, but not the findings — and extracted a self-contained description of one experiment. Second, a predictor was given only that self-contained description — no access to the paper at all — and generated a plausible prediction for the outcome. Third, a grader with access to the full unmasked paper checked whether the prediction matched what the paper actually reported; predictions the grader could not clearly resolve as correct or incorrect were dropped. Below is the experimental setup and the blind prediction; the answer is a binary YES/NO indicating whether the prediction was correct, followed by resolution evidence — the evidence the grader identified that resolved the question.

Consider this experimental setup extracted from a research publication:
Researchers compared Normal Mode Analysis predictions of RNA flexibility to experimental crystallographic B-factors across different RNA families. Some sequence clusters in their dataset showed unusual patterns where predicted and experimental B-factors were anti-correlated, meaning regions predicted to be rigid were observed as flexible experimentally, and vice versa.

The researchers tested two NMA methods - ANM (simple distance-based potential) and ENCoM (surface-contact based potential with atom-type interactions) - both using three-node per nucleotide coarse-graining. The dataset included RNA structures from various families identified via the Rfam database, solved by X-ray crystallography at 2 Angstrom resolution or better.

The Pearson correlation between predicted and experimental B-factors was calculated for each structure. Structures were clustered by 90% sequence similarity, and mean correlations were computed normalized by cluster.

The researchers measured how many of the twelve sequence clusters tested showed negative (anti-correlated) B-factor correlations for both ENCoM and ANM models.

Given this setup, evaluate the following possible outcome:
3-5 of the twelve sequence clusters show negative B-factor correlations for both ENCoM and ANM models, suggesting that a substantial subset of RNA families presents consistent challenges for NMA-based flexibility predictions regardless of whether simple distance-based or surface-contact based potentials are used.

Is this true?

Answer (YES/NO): YES